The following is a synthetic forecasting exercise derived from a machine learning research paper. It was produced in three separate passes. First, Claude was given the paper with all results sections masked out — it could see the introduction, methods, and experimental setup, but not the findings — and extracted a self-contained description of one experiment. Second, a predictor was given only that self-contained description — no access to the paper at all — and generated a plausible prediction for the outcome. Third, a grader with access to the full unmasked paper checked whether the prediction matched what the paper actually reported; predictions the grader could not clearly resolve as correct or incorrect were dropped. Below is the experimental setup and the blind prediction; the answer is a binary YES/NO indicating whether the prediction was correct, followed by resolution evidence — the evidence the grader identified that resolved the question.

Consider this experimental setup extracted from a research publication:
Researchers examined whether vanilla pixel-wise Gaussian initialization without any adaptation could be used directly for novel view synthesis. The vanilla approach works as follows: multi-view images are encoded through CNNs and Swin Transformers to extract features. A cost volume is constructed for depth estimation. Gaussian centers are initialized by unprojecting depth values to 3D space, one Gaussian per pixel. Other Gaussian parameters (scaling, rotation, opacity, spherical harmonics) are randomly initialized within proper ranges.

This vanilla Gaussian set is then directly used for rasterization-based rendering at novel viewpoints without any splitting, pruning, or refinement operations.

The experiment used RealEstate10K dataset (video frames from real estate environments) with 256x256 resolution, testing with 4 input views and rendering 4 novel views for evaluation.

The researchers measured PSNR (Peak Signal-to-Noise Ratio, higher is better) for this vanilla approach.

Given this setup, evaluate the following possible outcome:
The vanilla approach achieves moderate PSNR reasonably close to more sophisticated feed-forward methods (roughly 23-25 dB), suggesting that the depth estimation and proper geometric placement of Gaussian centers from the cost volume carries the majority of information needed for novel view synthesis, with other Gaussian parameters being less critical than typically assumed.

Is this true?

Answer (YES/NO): NO